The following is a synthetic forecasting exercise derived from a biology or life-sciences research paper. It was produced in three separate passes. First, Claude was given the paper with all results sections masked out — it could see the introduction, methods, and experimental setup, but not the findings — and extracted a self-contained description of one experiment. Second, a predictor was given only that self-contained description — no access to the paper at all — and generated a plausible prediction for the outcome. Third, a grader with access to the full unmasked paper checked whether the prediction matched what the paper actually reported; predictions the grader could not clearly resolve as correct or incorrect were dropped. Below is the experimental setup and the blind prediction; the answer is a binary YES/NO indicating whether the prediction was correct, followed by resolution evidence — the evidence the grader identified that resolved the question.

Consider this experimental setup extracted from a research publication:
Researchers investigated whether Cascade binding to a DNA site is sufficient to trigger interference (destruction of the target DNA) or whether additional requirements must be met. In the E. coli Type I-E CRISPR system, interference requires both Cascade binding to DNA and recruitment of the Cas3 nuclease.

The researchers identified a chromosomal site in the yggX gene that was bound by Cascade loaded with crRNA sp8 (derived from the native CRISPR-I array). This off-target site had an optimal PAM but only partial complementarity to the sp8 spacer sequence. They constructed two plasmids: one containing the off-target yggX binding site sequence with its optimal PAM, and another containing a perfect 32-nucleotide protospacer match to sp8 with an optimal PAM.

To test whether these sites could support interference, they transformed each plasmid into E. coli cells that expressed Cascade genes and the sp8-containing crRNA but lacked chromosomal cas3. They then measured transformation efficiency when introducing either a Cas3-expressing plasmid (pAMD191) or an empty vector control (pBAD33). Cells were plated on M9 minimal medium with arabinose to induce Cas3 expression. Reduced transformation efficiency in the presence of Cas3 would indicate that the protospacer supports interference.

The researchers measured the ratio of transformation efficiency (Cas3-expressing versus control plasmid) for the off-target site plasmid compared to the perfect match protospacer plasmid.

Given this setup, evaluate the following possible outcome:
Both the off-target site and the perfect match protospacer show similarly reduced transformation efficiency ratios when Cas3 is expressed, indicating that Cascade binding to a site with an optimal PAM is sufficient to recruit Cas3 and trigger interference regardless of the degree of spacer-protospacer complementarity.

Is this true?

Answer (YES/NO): NO